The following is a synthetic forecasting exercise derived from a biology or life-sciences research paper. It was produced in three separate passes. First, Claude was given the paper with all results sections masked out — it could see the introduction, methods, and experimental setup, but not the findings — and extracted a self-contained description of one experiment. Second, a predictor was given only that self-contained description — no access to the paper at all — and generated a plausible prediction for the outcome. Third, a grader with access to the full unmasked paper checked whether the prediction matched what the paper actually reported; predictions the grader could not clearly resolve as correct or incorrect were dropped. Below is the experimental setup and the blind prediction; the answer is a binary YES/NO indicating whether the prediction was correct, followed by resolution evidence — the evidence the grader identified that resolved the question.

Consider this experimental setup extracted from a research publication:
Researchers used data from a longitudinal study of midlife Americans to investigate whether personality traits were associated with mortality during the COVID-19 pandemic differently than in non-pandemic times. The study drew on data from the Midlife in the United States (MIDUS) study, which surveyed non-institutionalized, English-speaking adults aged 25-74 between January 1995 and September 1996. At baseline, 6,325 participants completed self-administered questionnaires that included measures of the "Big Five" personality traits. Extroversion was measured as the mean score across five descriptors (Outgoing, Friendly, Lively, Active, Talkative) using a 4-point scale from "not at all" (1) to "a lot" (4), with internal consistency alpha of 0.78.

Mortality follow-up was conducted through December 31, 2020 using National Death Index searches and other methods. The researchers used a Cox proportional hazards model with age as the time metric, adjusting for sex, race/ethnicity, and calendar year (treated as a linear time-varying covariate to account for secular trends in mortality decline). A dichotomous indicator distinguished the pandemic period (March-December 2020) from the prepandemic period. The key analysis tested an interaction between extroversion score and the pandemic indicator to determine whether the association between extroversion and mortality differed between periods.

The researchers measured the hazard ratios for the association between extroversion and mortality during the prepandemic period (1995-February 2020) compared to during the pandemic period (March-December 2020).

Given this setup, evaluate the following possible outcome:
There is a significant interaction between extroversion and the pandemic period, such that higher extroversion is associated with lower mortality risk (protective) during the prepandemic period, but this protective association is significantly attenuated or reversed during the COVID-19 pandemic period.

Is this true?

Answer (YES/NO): NO